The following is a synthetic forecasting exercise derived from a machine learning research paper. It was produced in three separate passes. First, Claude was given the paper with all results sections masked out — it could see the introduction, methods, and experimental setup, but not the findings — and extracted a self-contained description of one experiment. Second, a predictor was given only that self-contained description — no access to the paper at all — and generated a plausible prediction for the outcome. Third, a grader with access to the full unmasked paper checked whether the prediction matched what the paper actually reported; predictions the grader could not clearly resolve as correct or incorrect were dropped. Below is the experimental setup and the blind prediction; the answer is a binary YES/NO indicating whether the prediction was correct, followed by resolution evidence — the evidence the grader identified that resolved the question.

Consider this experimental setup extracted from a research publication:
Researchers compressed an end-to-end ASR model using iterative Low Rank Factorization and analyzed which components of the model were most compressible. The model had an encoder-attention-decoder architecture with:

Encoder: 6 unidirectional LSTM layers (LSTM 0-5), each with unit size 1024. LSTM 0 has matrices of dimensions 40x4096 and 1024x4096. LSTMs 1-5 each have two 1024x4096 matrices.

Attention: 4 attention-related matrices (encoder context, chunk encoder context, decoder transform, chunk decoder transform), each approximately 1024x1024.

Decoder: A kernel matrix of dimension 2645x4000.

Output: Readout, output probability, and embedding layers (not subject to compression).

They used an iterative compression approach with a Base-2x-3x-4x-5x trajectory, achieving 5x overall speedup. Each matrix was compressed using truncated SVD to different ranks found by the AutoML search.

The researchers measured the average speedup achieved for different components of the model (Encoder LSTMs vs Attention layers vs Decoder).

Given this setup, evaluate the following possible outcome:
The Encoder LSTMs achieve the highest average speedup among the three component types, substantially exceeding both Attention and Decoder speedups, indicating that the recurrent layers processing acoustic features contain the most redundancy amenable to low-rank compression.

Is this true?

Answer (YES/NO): NO